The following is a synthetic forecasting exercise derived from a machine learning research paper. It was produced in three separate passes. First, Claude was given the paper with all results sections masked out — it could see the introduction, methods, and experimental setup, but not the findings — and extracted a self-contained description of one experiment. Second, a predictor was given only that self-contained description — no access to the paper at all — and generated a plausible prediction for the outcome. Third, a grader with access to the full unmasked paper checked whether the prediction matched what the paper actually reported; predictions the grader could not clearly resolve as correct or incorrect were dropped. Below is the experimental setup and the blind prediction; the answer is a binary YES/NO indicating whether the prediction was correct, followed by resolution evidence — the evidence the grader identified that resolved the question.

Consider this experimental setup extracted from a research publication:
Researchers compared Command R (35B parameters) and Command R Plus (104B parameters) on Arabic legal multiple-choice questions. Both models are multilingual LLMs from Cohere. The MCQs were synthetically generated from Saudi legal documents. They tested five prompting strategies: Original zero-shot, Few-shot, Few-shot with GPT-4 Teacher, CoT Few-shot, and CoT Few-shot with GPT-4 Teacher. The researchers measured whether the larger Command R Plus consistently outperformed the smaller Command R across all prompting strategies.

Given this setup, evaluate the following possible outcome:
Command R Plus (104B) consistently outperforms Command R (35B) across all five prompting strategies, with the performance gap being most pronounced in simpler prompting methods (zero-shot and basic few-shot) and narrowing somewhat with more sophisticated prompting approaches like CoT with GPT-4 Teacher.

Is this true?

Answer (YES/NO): NO